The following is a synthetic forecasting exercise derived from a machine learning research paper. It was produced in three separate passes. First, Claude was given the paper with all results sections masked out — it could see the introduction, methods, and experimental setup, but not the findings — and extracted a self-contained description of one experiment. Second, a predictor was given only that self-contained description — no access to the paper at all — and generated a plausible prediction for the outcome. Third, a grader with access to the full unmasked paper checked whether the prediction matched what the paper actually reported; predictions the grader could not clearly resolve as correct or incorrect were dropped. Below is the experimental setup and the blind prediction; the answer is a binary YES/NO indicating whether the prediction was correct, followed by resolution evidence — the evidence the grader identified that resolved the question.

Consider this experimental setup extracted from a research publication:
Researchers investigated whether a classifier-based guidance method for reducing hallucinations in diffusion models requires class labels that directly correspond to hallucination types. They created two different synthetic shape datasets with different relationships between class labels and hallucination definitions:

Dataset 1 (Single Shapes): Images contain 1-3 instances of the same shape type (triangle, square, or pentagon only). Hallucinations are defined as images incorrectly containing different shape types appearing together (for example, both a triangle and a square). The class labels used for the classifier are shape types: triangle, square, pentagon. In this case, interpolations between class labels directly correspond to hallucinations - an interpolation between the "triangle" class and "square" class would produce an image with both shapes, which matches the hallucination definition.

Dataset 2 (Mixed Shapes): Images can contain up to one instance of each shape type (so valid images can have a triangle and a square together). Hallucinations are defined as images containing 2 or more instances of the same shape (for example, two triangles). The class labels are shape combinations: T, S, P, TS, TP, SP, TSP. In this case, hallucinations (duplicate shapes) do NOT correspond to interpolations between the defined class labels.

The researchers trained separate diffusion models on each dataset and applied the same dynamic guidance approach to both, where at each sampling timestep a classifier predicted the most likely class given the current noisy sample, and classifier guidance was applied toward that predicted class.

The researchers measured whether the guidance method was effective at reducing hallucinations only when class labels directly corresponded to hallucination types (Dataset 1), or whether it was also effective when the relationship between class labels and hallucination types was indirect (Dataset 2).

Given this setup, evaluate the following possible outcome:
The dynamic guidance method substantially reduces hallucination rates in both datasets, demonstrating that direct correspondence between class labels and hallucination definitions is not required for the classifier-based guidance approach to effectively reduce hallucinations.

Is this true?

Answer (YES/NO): YES